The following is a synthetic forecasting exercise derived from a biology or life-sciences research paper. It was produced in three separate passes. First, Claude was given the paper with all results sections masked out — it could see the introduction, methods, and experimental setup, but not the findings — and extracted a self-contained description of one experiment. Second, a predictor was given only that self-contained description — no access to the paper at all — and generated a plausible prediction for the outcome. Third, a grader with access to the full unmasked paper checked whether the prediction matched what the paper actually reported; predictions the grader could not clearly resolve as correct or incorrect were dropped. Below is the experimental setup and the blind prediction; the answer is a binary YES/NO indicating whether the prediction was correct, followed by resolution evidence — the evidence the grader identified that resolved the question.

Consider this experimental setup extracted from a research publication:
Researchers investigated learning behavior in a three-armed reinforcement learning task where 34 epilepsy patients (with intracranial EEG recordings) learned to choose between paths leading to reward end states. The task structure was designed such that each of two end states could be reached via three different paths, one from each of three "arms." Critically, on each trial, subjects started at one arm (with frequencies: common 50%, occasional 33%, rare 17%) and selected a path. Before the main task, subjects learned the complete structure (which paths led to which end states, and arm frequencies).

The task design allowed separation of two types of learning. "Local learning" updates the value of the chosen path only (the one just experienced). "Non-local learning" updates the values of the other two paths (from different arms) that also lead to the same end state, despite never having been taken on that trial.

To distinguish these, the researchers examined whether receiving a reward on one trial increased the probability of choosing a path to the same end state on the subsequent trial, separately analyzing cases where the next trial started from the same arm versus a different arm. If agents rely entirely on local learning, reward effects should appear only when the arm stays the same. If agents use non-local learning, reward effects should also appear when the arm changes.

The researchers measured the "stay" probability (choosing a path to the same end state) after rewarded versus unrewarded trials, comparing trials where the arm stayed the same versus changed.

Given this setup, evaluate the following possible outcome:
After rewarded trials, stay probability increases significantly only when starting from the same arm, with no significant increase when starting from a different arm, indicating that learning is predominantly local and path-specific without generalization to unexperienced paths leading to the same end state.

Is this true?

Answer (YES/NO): NO